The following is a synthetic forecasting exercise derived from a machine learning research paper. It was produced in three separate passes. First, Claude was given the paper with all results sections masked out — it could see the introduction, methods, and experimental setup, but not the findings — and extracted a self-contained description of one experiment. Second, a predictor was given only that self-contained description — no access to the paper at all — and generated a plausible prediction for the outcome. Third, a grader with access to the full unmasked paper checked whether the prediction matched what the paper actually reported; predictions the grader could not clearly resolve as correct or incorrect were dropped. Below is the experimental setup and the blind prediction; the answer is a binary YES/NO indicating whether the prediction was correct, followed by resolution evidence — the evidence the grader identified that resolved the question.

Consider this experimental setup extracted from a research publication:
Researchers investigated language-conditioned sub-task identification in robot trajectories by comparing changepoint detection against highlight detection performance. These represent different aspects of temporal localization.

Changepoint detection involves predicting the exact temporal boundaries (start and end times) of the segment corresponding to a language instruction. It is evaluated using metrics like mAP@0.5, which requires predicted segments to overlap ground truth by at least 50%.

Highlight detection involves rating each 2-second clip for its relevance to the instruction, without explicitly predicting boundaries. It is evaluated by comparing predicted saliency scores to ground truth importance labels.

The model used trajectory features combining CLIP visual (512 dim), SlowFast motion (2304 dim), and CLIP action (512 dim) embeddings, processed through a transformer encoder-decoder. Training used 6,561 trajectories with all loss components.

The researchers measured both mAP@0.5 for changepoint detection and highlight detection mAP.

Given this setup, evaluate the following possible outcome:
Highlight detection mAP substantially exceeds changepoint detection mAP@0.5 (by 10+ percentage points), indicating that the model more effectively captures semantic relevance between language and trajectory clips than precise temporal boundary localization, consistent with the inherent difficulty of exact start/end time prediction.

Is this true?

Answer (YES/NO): NO